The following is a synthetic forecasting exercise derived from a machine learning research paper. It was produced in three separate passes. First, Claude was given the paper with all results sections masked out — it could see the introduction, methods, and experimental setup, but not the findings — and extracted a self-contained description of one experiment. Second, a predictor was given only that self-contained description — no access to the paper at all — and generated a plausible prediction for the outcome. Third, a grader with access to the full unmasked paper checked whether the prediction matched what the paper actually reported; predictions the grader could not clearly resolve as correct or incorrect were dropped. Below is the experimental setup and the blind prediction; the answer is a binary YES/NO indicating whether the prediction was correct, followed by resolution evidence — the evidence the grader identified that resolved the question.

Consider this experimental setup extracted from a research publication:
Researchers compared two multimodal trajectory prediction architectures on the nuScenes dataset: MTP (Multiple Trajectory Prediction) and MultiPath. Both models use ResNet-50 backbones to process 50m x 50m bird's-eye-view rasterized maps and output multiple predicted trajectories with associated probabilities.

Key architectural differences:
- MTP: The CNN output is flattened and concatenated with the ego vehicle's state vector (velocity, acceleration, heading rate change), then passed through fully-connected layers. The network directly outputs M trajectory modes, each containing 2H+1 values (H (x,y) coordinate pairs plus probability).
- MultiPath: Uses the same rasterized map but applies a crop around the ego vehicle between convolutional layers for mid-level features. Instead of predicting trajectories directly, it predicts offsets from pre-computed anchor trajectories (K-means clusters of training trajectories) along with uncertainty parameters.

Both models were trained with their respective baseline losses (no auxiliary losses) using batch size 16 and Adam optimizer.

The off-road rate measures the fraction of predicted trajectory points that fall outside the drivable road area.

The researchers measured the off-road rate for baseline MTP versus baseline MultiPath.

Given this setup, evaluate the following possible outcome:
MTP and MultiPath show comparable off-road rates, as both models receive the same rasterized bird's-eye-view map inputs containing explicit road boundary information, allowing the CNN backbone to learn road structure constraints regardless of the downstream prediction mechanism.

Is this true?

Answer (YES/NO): NO